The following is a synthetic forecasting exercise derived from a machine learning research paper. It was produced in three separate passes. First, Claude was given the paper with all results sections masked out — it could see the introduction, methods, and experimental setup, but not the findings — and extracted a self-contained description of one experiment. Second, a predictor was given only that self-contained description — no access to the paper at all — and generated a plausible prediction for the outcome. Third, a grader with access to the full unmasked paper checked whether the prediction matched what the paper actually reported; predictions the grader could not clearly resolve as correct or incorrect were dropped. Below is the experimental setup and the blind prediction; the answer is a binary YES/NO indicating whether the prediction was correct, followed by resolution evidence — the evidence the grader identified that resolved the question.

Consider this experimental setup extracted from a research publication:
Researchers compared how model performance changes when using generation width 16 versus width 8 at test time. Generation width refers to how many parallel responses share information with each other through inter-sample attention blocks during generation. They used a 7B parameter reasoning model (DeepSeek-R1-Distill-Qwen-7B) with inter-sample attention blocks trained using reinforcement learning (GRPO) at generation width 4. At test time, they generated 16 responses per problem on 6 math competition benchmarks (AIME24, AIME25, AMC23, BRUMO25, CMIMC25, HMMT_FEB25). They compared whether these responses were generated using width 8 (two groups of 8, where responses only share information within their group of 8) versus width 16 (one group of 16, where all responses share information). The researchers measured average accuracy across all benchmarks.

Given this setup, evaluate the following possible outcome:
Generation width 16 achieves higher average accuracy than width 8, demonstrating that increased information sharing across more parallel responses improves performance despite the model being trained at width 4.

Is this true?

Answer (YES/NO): NO